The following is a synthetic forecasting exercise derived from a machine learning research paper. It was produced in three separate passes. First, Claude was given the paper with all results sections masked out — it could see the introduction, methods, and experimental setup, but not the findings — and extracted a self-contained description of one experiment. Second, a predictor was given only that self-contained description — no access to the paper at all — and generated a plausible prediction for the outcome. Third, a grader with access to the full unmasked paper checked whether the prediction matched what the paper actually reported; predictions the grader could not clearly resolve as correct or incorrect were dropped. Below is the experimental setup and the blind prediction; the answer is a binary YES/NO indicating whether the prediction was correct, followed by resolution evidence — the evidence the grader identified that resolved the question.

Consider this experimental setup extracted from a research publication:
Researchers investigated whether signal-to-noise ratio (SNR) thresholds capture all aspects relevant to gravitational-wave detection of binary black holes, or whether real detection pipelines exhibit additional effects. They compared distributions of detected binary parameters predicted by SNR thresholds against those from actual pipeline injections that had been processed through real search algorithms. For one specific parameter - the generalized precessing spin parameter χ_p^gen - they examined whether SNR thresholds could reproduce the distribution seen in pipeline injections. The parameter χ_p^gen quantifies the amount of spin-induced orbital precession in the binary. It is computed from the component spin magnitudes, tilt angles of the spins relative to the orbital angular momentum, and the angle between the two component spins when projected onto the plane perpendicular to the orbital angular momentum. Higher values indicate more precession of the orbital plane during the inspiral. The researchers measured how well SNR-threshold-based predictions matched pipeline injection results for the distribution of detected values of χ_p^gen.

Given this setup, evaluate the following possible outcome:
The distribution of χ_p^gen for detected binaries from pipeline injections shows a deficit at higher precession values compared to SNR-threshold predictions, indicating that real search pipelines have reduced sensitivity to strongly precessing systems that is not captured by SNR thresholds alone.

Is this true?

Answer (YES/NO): YES